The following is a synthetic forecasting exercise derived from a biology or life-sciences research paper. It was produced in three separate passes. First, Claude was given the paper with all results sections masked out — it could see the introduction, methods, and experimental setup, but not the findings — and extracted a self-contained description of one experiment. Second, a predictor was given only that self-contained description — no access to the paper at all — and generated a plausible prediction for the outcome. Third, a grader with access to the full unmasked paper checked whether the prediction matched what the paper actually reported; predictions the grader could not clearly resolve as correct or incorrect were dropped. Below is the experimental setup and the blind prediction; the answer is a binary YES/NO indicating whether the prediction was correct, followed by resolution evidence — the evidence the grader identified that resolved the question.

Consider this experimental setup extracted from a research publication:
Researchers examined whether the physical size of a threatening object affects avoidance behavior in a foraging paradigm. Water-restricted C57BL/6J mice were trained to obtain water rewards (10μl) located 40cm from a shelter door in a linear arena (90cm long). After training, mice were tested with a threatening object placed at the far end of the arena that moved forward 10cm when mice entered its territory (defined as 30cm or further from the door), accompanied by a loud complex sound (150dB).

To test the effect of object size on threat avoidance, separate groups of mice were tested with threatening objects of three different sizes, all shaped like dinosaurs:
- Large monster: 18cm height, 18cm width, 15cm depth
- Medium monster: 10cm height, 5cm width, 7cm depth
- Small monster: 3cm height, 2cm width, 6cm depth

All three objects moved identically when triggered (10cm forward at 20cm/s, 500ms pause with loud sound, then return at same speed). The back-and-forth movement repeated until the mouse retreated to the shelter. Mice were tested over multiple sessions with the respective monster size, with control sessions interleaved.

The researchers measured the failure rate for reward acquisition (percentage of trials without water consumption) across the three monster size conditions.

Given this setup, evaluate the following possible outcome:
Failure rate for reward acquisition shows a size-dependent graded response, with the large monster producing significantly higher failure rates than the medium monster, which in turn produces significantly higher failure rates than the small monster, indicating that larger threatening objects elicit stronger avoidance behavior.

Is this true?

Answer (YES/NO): NO